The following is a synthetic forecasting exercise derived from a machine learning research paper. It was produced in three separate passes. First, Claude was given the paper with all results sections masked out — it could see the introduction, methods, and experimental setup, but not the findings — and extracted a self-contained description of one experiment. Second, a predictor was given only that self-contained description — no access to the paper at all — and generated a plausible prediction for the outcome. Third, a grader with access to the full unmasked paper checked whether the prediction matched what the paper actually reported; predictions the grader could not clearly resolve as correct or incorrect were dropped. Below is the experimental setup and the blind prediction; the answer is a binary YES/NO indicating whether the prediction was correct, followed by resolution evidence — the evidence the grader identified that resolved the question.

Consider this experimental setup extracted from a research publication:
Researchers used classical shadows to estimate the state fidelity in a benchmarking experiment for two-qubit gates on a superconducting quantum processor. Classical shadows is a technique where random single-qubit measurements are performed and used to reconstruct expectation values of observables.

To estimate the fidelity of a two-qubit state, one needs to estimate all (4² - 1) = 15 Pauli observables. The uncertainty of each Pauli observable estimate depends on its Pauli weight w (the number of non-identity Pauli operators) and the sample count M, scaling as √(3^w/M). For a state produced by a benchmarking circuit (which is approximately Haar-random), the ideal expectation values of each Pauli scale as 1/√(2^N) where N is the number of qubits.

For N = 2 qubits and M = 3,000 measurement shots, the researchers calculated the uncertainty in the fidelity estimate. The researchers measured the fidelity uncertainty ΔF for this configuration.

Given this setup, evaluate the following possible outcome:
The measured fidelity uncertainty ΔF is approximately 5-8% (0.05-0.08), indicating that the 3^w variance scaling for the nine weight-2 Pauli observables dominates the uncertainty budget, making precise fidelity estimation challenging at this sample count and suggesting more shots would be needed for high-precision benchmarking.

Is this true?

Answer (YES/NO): NO